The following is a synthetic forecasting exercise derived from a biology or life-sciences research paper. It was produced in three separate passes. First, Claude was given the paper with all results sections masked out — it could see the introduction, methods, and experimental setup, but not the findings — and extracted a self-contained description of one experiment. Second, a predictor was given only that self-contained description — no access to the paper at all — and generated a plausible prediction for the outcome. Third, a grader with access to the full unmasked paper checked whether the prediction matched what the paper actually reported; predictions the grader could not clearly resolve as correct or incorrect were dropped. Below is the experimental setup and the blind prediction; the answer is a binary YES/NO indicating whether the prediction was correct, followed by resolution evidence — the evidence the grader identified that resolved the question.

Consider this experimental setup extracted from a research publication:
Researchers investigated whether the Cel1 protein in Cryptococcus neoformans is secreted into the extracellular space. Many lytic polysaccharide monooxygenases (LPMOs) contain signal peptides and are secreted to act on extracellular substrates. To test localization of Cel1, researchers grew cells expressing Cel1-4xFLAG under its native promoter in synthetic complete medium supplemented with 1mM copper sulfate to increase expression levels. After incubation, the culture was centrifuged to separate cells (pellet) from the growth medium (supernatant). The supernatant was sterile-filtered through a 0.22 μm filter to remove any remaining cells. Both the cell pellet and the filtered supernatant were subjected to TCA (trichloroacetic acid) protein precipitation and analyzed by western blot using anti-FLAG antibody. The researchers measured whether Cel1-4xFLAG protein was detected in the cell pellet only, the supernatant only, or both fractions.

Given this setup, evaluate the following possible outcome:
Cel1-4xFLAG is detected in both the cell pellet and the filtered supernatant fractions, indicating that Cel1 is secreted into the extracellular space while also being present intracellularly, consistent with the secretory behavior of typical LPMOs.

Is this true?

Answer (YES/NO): NO